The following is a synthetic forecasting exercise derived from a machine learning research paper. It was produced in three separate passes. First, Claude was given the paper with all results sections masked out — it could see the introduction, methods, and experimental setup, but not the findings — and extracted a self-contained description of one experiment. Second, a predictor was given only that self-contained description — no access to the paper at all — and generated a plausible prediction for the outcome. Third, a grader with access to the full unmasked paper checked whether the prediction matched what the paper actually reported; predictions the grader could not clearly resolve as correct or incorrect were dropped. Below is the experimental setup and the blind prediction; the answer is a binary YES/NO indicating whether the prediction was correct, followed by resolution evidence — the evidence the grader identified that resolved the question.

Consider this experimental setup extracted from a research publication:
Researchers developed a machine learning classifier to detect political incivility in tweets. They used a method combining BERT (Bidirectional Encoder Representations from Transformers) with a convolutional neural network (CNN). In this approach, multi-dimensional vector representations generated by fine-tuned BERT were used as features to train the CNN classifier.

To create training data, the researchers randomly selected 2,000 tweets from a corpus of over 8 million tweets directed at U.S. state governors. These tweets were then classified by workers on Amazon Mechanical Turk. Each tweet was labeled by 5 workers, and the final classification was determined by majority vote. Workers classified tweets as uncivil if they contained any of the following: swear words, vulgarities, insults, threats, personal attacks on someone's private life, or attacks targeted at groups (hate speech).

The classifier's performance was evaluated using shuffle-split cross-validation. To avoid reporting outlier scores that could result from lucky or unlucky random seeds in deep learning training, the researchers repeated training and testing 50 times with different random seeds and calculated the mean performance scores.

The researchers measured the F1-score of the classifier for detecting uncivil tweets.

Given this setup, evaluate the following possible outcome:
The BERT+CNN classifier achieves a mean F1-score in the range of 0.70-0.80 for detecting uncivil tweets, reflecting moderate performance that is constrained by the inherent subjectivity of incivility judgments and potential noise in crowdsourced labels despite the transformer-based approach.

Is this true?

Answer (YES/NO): YES